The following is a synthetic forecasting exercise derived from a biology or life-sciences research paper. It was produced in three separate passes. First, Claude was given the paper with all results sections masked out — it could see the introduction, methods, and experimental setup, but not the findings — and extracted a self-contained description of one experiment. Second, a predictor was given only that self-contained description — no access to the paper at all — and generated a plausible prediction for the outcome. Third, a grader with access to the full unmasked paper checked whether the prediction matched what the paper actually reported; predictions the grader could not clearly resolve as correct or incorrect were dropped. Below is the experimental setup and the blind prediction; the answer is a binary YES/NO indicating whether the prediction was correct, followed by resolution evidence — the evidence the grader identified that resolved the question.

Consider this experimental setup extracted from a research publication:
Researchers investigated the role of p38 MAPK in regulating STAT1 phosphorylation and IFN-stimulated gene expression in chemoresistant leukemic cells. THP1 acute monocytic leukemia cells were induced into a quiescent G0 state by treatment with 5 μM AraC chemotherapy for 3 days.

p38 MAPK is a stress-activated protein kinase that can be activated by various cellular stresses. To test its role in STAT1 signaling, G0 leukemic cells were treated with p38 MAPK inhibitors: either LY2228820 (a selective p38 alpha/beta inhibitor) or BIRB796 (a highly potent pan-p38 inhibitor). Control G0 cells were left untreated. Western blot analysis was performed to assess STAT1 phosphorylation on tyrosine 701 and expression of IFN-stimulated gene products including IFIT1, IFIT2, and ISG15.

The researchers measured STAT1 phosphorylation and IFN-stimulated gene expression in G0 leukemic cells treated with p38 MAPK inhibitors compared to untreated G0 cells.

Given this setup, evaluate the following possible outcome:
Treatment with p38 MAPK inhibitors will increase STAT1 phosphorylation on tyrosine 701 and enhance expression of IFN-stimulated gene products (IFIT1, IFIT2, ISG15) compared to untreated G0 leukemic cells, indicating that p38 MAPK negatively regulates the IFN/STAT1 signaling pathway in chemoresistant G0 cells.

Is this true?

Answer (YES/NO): NO